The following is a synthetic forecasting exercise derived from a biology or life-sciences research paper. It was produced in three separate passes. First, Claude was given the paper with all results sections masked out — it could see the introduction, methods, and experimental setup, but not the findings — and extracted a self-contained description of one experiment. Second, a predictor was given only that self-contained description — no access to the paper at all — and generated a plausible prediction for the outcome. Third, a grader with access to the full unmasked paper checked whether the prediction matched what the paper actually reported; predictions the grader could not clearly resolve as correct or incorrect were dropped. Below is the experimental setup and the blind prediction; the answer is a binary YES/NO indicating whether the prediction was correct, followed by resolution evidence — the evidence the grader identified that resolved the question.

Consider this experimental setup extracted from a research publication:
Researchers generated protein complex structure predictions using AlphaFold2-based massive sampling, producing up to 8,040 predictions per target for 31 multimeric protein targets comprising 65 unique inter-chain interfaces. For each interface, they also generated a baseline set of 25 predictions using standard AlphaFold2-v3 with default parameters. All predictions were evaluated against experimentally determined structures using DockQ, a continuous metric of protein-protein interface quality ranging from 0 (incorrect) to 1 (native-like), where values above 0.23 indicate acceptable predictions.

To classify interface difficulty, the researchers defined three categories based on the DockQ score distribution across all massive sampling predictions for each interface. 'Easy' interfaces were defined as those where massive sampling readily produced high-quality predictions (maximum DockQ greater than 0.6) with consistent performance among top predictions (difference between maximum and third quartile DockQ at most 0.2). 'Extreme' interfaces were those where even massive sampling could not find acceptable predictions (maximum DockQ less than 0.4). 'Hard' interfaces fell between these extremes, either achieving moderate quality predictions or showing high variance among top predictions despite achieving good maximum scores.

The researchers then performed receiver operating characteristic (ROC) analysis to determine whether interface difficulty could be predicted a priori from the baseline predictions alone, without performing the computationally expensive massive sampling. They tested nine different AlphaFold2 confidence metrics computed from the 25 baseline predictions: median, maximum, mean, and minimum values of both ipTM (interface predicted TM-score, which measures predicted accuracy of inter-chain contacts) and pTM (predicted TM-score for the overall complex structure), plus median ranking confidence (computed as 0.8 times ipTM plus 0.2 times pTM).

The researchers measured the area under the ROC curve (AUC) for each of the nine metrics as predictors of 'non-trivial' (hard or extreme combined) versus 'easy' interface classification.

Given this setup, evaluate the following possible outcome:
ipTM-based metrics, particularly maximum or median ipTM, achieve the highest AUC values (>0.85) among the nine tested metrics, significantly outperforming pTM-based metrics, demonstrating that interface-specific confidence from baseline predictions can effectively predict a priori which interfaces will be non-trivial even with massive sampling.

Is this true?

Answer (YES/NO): NO